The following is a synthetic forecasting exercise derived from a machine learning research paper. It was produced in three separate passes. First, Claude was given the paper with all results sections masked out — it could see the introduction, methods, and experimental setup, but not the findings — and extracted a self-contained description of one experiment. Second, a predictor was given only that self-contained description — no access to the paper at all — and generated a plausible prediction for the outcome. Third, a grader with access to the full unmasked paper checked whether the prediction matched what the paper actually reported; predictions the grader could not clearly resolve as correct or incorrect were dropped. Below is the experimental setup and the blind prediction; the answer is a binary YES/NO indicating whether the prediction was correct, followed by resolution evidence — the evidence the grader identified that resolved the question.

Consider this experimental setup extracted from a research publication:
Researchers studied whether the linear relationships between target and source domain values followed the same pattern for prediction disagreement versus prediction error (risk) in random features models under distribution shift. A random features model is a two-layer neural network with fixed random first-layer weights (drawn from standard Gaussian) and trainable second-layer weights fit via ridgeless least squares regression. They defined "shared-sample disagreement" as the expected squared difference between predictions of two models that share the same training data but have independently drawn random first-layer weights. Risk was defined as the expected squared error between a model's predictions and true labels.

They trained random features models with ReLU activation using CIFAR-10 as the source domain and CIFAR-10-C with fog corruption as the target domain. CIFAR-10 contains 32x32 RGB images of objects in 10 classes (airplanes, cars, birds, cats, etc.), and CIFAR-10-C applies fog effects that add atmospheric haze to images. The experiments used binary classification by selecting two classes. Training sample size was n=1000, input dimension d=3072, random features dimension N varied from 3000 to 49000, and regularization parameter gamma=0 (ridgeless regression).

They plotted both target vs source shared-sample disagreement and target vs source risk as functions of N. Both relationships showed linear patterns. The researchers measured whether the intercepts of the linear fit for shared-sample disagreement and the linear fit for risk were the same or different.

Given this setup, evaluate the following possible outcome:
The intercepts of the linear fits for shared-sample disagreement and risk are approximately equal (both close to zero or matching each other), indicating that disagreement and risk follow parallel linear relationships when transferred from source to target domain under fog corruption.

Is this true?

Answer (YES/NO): NO